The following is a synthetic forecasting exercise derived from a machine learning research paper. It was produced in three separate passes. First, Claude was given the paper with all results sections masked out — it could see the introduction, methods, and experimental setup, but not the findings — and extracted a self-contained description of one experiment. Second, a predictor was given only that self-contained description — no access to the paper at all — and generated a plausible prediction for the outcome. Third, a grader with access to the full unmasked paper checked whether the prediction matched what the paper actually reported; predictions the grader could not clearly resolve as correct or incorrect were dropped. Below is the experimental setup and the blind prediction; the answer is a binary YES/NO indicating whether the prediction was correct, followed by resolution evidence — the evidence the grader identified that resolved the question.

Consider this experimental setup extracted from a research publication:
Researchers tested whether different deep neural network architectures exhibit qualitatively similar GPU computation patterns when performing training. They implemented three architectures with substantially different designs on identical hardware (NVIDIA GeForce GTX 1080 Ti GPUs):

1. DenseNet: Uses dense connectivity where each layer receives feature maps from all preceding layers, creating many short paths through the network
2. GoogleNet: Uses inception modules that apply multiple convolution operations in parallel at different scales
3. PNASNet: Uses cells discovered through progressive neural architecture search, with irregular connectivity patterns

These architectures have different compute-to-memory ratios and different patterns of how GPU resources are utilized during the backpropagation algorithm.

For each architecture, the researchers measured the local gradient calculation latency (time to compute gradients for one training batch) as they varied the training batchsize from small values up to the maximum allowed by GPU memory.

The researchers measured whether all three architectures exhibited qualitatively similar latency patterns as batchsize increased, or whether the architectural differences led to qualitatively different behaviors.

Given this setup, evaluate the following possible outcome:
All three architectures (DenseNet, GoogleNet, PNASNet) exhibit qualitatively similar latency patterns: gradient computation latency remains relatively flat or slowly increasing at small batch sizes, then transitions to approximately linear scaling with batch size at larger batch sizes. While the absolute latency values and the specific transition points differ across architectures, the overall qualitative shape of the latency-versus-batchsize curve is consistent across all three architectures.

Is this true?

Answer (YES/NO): YES